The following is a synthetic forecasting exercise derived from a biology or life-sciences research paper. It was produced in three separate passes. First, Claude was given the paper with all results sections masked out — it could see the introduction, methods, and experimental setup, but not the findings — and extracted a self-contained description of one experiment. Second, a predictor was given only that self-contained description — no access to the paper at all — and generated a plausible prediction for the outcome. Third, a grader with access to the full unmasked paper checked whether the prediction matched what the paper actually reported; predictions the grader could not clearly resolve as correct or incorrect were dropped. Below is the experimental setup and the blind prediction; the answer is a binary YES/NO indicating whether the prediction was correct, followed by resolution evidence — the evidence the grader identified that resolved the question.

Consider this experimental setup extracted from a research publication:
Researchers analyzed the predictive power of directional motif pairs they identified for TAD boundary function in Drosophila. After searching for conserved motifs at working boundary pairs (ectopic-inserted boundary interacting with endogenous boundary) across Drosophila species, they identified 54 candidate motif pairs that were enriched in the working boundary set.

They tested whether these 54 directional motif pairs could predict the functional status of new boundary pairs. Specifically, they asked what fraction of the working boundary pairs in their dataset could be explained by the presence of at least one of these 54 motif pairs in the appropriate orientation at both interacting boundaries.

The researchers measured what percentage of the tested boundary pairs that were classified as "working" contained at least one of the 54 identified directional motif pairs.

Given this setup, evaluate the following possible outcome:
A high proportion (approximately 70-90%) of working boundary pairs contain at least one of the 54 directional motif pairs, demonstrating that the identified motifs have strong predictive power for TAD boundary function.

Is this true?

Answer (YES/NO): YES